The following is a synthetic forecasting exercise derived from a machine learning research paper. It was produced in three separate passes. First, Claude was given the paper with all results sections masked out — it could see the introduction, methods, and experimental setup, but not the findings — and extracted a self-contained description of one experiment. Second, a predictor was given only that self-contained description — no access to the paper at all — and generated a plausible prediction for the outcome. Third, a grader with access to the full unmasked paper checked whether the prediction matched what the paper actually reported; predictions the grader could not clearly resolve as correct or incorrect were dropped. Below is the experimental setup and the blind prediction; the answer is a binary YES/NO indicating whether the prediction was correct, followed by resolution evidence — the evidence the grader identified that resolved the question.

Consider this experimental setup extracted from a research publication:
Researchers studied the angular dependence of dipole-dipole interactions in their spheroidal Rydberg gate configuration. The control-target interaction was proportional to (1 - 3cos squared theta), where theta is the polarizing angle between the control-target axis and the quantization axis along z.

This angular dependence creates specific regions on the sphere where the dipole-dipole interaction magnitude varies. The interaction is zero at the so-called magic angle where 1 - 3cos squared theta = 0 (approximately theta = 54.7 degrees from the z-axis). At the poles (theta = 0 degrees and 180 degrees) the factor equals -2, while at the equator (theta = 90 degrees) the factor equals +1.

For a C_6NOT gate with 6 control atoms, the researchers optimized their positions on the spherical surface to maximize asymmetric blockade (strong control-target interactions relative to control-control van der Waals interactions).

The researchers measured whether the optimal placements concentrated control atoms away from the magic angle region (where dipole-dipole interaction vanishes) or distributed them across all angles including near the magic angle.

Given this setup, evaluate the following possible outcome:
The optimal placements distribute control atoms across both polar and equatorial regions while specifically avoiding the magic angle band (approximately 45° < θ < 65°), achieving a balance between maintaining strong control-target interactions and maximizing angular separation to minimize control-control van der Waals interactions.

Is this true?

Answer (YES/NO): YES